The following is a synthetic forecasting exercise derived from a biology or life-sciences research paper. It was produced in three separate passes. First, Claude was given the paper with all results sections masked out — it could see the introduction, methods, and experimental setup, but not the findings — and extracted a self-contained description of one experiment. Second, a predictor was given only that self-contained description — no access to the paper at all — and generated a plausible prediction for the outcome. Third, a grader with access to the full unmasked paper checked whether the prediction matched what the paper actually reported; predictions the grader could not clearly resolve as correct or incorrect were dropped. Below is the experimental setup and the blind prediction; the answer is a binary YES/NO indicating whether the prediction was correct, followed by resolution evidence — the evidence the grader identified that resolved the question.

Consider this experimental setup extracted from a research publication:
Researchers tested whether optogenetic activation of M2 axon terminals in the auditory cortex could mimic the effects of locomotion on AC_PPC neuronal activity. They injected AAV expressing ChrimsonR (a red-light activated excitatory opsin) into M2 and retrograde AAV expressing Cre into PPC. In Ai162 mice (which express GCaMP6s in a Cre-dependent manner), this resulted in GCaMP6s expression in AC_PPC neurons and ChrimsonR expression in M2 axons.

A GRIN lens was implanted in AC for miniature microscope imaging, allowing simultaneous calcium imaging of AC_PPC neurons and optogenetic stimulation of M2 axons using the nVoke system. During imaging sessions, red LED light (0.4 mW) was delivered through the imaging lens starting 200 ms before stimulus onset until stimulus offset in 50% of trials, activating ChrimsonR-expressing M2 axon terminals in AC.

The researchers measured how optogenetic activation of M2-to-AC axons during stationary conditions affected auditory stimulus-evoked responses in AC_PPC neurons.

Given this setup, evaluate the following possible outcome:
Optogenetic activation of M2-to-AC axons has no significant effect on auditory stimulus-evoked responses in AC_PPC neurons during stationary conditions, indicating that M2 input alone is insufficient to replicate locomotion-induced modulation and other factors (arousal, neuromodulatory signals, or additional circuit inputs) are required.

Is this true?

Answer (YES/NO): NO